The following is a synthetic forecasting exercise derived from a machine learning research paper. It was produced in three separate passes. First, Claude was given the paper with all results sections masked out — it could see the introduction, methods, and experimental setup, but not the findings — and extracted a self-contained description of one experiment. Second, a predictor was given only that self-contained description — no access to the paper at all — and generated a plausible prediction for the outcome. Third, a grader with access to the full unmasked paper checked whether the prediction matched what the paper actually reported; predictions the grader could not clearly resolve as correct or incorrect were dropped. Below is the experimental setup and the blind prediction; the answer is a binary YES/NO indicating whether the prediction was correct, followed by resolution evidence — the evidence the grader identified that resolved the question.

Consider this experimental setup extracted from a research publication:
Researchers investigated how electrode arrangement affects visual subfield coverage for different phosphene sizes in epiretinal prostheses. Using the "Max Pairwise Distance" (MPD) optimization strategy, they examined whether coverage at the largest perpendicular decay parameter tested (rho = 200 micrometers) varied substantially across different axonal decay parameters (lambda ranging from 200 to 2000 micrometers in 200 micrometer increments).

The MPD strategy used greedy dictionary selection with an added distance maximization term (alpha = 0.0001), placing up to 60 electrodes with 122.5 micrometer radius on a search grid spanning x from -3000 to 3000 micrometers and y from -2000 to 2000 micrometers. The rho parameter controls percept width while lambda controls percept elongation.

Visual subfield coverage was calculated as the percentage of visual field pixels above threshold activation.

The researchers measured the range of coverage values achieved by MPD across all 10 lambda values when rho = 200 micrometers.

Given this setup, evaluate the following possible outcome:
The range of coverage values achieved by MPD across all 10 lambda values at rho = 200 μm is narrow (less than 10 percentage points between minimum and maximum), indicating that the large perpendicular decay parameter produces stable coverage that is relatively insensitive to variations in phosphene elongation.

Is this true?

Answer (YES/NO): YES